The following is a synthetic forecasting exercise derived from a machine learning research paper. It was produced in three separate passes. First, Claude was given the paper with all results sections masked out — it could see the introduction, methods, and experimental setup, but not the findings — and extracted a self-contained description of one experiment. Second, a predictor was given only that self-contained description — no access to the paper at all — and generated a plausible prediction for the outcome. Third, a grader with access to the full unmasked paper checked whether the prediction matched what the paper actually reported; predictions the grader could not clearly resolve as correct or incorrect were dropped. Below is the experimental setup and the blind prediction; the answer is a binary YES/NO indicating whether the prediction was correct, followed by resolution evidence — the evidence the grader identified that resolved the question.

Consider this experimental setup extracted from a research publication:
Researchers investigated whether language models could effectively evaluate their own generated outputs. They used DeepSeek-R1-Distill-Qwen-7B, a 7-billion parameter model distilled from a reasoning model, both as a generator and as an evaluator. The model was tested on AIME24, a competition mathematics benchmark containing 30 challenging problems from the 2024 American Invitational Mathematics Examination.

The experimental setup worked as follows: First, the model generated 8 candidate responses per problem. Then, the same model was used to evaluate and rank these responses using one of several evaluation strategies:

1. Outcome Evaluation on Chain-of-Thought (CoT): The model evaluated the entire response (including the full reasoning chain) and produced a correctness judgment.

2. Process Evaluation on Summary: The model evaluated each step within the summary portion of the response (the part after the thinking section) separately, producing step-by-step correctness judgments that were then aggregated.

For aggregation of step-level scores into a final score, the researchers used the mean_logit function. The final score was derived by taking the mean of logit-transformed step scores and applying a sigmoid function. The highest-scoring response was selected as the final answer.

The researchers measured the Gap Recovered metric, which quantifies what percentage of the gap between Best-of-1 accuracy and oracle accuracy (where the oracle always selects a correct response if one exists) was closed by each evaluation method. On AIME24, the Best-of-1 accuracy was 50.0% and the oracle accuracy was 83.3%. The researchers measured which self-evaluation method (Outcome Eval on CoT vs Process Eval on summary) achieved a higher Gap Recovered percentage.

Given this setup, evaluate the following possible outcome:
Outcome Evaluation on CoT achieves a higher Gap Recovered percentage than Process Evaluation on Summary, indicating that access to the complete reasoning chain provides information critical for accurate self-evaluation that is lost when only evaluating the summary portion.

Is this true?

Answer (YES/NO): NO